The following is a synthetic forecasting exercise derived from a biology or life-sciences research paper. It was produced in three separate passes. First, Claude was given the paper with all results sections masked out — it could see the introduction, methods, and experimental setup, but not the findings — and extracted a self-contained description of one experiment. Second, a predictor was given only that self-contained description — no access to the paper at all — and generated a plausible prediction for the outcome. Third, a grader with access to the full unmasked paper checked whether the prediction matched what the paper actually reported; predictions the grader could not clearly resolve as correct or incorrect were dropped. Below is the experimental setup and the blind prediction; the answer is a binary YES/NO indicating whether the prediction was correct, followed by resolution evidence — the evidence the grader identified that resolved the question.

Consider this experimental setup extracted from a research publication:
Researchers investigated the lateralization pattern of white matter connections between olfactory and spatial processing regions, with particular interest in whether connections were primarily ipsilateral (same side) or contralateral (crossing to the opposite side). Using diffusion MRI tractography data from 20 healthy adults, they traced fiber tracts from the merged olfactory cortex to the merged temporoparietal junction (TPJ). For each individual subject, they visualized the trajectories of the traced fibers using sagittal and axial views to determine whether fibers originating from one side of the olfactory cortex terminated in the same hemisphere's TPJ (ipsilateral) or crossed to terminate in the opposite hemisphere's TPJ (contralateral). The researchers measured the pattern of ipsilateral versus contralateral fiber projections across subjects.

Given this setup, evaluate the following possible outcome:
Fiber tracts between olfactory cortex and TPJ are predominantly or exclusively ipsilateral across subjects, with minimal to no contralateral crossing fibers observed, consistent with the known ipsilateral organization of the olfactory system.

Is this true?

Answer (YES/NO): YES